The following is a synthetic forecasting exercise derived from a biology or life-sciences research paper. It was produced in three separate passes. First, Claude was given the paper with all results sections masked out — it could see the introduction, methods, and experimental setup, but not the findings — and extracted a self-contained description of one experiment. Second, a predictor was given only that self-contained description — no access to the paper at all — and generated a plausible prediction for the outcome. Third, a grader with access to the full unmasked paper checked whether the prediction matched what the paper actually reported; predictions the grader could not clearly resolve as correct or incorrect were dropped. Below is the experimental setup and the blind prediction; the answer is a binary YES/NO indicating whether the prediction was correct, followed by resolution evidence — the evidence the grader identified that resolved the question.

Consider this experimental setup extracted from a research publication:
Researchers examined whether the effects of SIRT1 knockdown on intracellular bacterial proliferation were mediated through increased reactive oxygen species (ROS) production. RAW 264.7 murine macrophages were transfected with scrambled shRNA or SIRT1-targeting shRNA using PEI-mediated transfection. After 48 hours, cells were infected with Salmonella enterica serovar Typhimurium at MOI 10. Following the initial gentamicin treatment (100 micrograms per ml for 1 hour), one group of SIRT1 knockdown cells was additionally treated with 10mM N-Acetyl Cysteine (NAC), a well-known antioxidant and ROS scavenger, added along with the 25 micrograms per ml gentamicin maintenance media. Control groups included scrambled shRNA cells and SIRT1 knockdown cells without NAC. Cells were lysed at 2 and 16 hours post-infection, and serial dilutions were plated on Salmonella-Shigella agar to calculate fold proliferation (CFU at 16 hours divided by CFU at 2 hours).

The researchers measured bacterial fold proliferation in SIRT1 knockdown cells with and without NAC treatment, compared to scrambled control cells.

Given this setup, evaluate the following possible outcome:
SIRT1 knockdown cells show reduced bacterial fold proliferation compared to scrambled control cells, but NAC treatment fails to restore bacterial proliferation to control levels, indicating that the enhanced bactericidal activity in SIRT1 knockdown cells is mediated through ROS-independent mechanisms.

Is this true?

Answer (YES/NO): NO